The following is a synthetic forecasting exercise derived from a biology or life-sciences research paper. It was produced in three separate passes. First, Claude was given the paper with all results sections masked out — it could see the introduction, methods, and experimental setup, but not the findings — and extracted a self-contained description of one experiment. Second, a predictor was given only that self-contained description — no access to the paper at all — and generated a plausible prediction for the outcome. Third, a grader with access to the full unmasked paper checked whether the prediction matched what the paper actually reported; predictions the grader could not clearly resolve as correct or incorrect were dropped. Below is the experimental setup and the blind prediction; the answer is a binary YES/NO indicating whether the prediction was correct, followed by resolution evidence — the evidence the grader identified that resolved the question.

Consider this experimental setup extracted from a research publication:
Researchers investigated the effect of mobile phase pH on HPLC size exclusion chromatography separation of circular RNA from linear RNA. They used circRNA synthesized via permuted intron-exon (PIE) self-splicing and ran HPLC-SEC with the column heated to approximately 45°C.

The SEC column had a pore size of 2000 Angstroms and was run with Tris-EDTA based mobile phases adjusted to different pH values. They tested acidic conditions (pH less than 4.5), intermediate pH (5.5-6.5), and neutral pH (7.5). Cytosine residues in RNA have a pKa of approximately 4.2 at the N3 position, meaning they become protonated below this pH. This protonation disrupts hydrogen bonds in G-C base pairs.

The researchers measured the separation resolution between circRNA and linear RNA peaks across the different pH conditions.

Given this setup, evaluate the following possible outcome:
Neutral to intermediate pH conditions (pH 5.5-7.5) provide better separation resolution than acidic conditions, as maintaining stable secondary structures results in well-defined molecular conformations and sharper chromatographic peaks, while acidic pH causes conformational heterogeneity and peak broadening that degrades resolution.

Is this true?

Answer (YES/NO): NO